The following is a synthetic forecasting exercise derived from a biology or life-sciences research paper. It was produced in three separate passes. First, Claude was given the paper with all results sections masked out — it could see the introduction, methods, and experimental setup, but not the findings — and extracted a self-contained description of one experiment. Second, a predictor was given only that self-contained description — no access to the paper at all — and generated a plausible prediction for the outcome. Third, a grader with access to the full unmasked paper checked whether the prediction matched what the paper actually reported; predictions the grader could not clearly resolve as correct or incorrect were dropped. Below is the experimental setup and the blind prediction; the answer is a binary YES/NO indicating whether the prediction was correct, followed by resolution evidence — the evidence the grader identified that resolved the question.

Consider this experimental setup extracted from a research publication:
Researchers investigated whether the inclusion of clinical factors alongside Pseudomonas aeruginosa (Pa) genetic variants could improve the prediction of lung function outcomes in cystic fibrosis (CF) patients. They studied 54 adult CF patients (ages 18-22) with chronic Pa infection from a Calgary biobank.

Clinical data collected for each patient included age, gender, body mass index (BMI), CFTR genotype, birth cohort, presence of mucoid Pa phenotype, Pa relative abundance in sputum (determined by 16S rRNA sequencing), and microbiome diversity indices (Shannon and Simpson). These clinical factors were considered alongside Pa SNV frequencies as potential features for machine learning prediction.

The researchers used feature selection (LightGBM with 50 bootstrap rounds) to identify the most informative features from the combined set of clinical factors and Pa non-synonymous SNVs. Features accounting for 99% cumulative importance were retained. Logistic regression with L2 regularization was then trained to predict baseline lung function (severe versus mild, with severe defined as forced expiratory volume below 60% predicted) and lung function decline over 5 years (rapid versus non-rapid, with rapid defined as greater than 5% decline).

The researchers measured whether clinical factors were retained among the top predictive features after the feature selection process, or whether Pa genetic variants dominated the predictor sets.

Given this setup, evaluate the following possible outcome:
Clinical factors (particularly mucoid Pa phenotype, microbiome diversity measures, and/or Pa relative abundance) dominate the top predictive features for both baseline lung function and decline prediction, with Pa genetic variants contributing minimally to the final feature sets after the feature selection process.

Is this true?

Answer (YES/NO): NO